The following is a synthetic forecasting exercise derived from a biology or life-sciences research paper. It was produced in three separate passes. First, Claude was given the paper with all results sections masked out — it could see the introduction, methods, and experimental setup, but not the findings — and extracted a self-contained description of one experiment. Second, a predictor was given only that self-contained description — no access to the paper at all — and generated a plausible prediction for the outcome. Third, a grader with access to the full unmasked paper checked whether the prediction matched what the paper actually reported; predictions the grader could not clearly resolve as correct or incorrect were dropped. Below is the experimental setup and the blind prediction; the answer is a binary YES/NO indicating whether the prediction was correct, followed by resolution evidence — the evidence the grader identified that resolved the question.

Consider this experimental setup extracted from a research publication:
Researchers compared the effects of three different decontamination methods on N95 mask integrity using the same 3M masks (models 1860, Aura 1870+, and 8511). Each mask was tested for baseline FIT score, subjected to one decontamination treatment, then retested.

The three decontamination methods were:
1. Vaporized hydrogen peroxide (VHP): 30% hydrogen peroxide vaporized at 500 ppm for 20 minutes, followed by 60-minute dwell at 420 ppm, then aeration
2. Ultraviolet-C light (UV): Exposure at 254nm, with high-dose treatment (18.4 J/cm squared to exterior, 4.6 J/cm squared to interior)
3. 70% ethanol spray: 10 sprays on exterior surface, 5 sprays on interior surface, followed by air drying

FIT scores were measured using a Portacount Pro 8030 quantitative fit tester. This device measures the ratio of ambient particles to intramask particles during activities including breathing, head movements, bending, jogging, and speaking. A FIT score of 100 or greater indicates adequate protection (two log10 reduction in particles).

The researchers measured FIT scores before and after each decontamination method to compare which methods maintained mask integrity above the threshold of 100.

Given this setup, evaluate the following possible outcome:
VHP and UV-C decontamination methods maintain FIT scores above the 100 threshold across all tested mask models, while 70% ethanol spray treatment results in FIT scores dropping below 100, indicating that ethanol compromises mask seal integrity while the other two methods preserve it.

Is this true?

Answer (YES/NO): NO